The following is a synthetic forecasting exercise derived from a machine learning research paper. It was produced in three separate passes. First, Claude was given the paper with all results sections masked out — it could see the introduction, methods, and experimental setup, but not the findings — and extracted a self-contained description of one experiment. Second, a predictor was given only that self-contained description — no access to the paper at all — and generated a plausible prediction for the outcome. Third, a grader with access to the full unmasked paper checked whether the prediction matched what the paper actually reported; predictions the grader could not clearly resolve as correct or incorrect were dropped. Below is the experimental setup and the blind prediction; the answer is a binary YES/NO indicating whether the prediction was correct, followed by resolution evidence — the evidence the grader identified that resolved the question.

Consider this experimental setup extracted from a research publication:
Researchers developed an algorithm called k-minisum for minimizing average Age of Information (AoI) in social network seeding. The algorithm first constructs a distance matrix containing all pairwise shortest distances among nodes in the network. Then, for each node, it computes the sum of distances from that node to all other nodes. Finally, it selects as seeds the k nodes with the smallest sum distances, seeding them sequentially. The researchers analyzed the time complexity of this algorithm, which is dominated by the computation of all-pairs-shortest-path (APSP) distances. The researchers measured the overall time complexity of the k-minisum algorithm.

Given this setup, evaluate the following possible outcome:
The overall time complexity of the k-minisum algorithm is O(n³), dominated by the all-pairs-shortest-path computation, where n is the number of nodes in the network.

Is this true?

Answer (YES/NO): NO